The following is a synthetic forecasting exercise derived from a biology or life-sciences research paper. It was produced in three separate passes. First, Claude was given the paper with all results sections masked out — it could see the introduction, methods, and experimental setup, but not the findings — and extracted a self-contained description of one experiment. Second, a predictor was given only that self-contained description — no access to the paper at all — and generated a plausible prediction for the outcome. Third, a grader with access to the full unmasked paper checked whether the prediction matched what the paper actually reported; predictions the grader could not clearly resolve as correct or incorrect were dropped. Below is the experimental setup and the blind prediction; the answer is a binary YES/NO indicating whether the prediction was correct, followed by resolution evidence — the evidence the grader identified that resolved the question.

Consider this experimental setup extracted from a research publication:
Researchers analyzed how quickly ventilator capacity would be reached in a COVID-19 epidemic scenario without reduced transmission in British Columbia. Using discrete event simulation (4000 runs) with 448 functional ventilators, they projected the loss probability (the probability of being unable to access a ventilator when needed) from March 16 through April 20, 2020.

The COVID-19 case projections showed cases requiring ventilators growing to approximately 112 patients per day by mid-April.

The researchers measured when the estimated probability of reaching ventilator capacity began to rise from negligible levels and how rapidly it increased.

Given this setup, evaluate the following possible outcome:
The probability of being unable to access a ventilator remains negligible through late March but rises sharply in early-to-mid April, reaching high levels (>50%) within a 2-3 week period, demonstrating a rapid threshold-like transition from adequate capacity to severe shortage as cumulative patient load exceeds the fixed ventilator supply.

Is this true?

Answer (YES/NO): NO